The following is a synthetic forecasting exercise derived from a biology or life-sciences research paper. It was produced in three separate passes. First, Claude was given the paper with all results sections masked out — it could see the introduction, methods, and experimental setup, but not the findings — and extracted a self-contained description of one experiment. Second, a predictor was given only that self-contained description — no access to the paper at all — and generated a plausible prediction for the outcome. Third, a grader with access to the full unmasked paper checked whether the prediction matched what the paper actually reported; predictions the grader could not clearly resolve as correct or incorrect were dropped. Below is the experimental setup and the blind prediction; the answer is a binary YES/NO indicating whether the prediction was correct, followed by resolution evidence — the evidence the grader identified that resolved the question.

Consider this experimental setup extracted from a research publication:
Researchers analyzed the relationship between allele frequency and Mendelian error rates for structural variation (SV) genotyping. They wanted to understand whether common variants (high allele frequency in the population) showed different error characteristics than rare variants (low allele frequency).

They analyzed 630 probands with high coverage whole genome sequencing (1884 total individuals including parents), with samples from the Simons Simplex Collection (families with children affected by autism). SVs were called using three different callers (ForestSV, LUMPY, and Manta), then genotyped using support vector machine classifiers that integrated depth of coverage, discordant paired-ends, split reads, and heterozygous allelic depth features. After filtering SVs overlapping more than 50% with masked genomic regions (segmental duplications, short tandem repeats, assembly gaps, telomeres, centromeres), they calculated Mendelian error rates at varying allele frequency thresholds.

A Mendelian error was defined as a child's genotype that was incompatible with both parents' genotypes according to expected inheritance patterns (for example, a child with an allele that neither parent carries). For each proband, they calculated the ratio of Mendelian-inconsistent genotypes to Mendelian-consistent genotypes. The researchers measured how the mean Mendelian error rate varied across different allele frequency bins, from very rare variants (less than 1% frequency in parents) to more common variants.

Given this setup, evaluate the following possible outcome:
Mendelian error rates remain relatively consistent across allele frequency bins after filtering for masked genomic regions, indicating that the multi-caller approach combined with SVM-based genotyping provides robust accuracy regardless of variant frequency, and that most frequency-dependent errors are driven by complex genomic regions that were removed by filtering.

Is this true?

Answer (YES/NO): NO